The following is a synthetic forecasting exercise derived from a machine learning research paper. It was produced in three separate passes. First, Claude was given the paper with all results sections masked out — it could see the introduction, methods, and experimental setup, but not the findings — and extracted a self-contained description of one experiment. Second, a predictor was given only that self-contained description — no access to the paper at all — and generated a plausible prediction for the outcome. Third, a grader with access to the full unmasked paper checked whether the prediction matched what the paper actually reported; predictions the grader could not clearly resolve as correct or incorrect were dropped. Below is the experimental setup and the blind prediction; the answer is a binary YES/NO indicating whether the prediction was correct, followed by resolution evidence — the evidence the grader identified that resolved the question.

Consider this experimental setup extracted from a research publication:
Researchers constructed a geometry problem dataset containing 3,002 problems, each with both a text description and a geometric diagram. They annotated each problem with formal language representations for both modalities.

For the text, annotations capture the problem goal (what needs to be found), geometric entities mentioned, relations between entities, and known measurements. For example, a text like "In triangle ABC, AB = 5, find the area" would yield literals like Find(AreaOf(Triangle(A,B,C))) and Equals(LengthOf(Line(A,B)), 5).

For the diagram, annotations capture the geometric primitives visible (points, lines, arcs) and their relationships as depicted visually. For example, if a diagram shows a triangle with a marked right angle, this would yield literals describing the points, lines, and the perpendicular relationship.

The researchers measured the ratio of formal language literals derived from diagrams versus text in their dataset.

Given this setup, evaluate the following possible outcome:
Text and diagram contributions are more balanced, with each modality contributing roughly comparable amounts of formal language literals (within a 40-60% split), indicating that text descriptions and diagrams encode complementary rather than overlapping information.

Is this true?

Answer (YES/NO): NO